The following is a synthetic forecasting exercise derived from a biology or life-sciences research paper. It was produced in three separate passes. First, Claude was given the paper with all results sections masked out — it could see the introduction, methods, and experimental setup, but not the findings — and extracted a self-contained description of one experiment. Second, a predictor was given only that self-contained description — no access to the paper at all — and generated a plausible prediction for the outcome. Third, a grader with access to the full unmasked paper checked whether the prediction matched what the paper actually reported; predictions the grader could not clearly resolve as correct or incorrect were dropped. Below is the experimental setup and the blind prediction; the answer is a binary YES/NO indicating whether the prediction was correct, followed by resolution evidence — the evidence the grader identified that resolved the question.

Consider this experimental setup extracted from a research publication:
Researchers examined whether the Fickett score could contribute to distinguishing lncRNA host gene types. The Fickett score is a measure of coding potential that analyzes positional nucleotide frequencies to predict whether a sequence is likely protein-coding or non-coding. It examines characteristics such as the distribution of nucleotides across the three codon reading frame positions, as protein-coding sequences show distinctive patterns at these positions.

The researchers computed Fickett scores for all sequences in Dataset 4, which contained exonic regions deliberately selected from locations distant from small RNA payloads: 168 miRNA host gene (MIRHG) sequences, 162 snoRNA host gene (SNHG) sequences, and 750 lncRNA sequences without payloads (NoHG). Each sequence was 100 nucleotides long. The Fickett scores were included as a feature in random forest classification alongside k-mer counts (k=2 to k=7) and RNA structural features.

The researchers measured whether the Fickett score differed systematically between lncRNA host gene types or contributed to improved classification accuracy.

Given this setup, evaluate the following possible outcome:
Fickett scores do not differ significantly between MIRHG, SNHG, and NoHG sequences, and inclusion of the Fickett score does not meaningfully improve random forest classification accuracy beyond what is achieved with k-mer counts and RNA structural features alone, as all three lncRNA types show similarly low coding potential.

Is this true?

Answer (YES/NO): YES